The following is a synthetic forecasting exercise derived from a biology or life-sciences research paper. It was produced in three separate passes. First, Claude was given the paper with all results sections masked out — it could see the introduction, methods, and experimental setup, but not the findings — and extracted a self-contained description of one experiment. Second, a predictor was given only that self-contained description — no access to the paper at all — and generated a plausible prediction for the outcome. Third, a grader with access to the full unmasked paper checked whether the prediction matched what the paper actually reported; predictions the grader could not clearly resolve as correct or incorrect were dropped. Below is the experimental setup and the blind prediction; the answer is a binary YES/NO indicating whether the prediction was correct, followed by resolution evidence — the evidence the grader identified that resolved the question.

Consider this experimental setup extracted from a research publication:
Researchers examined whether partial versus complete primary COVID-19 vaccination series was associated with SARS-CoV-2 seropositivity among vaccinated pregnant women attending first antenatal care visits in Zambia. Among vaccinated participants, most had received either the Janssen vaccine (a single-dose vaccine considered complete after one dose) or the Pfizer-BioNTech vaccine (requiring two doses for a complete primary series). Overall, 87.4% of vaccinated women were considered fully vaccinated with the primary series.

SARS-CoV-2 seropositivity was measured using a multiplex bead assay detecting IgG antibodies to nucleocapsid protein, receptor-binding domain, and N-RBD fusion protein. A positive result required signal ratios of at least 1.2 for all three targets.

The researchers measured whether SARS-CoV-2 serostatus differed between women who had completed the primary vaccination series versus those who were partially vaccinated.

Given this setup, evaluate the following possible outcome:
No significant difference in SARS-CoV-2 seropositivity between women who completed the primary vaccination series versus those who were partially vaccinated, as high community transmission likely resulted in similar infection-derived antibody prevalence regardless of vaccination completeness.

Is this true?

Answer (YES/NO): YES